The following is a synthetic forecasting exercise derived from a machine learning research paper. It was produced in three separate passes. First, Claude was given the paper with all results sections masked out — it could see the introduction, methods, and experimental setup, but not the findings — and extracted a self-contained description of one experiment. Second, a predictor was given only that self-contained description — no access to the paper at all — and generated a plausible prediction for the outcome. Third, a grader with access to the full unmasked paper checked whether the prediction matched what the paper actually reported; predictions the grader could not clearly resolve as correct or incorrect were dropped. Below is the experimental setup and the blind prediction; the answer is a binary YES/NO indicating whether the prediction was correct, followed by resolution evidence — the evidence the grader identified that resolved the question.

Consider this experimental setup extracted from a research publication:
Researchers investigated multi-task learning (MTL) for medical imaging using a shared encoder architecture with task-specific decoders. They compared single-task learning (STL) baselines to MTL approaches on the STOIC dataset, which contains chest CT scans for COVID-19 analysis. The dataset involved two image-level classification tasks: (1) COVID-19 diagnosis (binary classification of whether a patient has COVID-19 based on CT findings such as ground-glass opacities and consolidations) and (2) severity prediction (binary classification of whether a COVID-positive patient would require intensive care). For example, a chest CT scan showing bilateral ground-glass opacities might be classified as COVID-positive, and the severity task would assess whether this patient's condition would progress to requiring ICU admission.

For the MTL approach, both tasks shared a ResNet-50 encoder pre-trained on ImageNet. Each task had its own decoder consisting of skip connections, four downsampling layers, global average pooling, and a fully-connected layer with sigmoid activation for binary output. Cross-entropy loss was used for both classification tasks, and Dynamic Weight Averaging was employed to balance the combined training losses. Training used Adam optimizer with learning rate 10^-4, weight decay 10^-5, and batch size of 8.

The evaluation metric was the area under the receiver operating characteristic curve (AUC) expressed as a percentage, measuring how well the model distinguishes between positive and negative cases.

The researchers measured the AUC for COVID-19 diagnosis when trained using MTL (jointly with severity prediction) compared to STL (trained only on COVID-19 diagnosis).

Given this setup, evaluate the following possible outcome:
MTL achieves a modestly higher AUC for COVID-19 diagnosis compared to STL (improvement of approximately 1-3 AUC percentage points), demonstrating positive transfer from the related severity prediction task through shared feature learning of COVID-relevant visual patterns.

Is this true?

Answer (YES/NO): NO